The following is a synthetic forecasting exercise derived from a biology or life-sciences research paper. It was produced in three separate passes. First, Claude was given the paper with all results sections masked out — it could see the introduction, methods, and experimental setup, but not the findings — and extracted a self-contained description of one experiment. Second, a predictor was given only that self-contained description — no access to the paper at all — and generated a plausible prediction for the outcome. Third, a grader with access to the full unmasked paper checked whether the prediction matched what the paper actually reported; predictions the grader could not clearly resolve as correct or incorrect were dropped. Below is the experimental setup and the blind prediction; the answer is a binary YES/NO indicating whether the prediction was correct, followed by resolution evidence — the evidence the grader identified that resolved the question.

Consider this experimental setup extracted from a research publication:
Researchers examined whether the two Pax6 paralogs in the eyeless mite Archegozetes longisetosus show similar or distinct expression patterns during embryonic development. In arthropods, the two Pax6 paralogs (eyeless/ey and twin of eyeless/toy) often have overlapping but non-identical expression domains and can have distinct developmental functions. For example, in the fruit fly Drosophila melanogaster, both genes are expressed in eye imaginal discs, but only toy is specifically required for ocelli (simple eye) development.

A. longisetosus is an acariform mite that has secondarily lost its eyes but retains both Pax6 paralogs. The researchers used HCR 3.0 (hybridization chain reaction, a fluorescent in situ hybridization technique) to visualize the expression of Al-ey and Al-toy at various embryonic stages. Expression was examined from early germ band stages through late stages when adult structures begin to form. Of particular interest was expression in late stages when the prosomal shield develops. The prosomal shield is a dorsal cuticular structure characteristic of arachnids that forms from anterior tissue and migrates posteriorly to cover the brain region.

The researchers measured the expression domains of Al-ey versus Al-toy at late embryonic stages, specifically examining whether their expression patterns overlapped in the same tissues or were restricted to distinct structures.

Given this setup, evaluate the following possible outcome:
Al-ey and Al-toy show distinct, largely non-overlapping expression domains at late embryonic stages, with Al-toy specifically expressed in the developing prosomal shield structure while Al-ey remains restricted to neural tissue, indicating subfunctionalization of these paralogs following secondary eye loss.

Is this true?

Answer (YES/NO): YES